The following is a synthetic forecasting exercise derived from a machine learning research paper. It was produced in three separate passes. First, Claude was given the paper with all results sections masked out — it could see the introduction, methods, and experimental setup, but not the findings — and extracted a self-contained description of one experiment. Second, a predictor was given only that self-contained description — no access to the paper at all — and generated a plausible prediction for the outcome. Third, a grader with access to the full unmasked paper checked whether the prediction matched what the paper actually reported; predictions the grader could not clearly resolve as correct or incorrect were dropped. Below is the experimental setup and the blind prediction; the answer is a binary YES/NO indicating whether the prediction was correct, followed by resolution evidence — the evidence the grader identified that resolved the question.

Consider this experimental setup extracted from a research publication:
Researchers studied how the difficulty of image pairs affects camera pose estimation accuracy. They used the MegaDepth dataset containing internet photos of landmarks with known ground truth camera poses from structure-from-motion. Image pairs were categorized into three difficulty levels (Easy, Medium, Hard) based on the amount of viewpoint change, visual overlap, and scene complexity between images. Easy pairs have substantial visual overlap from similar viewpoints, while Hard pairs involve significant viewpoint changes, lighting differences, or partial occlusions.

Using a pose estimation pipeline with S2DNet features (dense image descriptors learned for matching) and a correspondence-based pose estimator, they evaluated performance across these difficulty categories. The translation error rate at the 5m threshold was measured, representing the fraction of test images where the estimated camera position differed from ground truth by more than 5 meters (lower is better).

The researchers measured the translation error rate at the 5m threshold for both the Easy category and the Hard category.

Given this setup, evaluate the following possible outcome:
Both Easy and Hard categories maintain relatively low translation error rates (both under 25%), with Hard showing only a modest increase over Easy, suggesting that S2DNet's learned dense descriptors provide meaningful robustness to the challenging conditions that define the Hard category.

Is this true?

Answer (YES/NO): NO